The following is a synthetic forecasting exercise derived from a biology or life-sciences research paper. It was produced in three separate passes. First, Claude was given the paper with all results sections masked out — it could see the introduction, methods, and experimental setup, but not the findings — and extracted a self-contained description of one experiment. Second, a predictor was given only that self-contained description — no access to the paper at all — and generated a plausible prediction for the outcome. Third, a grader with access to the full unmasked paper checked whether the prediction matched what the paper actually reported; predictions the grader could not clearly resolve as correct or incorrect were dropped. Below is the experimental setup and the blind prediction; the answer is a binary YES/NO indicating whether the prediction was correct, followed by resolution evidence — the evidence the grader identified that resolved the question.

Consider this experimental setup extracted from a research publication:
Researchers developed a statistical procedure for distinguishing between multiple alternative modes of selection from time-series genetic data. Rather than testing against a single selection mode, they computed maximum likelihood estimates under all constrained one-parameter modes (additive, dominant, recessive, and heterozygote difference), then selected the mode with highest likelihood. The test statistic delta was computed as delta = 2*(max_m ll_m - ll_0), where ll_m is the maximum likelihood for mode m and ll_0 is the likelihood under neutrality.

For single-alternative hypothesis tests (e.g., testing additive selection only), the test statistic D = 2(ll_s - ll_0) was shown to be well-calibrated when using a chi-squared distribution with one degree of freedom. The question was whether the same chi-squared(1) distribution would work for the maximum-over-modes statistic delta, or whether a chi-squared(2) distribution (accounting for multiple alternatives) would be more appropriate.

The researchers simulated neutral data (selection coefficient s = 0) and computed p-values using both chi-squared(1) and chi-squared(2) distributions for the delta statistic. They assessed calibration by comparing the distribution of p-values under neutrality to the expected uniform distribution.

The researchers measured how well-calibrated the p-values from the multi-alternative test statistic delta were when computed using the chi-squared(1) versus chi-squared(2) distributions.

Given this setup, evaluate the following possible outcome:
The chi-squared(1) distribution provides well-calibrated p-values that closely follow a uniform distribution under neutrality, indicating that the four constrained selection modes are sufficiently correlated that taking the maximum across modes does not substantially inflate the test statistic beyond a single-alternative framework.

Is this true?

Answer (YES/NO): NO